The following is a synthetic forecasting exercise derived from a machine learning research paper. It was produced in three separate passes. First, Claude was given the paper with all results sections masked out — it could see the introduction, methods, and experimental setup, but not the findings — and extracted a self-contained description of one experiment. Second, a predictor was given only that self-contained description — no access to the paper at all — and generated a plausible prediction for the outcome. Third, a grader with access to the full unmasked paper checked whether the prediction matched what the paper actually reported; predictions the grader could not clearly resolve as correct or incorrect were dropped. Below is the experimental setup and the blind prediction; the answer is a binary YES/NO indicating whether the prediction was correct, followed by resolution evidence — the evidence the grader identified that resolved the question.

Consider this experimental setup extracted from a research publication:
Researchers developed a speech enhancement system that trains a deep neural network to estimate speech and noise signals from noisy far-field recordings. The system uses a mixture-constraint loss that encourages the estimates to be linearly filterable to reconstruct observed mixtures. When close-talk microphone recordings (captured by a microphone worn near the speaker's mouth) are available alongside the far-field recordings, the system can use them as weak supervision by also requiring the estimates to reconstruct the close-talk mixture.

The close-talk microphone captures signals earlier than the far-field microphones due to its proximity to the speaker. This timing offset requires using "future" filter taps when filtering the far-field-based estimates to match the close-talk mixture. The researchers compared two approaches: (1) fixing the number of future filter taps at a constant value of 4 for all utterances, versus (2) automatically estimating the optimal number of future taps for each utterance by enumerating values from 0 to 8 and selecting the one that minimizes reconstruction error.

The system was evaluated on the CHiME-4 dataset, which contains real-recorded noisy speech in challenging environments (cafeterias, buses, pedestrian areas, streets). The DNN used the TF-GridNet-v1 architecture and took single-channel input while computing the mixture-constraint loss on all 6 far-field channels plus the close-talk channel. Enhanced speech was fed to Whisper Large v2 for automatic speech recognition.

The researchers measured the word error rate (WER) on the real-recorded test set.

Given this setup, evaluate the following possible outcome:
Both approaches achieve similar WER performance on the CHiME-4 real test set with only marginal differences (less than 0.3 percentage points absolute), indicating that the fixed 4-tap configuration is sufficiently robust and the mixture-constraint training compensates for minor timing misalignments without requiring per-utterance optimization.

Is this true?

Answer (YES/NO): NO